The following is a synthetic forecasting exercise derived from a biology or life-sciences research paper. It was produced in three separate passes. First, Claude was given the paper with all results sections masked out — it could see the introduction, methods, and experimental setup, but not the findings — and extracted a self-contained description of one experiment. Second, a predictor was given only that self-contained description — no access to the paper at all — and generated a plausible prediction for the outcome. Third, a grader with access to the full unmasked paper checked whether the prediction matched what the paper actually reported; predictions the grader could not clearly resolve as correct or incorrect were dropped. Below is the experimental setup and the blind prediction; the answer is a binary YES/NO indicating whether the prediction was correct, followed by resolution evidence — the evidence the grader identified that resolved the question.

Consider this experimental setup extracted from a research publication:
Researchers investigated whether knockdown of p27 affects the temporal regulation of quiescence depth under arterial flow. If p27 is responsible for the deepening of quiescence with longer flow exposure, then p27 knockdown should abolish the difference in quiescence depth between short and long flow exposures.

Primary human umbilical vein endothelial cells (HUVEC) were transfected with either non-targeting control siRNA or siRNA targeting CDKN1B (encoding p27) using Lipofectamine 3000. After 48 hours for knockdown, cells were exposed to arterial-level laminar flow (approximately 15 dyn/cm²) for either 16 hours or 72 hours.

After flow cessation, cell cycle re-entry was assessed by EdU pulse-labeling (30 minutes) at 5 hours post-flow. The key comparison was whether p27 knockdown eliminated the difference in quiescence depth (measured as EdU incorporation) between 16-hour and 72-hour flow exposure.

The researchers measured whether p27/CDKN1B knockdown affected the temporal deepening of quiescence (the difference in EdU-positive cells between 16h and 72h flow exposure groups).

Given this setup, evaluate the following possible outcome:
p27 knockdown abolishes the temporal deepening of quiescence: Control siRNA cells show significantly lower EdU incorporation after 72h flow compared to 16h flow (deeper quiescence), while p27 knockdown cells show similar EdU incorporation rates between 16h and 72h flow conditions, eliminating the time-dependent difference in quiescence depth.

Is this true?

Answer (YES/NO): NO